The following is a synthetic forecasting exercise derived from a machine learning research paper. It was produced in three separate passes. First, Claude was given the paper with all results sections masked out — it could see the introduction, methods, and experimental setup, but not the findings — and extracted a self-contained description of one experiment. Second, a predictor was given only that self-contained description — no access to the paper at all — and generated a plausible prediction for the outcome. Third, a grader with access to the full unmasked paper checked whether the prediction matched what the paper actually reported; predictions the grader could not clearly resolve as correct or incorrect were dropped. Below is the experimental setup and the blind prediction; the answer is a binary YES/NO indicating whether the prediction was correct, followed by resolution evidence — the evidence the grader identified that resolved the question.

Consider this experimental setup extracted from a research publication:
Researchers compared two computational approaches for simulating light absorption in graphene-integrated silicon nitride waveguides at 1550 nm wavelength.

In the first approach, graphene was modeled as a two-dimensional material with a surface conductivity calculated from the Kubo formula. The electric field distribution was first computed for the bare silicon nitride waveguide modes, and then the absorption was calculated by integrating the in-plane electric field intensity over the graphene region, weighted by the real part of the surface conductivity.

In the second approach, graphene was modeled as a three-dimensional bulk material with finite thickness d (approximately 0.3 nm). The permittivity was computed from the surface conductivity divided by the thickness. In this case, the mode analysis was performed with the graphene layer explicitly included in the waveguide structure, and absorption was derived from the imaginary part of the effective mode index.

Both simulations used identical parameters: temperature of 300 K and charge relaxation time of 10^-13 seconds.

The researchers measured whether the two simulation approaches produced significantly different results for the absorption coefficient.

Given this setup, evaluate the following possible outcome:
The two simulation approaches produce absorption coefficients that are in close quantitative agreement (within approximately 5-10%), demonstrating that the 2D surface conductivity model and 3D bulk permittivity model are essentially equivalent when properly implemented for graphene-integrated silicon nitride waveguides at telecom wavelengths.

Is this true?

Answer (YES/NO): YES